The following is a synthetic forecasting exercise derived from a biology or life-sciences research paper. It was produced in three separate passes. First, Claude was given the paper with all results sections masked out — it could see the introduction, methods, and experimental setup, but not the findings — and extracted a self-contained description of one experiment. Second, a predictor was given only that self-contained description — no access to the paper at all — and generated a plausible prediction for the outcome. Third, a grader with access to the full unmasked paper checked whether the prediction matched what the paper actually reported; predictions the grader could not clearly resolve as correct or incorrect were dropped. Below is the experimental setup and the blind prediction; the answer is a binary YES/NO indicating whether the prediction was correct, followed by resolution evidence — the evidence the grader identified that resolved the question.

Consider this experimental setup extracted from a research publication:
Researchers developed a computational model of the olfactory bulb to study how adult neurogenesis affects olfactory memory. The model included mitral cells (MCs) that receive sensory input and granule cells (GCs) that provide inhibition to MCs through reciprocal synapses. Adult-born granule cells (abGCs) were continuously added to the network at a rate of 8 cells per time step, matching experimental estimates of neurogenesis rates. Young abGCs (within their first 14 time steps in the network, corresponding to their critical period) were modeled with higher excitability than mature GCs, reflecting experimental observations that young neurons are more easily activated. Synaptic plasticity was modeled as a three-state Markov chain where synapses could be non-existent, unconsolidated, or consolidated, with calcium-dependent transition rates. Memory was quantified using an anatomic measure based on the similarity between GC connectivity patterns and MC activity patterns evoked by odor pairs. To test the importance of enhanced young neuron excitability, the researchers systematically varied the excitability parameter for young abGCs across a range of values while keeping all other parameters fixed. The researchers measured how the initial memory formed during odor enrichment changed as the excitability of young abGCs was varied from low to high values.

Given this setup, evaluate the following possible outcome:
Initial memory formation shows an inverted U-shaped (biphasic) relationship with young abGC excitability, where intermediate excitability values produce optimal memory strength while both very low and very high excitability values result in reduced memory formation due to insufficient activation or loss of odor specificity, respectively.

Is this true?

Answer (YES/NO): NO